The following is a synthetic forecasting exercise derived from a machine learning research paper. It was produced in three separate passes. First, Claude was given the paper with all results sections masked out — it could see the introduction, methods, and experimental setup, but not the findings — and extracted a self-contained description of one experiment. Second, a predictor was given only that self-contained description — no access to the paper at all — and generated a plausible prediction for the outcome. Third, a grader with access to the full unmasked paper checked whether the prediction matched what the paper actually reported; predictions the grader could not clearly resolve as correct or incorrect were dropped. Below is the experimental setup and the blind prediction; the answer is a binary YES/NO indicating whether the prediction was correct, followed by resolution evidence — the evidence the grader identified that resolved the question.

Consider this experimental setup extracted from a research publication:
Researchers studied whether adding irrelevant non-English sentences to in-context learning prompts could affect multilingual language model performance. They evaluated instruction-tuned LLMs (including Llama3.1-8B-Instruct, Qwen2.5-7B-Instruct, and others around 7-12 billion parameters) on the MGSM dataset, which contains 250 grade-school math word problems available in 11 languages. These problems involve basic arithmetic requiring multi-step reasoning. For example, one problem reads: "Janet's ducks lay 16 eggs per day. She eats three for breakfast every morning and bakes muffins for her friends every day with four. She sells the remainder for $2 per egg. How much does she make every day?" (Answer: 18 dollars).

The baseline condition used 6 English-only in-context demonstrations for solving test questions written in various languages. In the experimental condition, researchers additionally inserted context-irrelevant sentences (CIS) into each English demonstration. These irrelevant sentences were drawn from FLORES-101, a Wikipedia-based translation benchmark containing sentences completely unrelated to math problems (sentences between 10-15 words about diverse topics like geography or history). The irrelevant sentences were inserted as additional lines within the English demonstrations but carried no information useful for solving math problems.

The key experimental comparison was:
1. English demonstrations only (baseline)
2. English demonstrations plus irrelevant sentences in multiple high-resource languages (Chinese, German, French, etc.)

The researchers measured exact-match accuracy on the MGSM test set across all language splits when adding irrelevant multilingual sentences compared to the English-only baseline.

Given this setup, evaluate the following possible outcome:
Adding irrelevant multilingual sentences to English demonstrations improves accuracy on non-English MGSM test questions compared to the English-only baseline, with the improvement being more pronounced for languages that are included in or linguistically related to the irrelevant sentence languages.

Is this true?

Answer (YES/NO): NO